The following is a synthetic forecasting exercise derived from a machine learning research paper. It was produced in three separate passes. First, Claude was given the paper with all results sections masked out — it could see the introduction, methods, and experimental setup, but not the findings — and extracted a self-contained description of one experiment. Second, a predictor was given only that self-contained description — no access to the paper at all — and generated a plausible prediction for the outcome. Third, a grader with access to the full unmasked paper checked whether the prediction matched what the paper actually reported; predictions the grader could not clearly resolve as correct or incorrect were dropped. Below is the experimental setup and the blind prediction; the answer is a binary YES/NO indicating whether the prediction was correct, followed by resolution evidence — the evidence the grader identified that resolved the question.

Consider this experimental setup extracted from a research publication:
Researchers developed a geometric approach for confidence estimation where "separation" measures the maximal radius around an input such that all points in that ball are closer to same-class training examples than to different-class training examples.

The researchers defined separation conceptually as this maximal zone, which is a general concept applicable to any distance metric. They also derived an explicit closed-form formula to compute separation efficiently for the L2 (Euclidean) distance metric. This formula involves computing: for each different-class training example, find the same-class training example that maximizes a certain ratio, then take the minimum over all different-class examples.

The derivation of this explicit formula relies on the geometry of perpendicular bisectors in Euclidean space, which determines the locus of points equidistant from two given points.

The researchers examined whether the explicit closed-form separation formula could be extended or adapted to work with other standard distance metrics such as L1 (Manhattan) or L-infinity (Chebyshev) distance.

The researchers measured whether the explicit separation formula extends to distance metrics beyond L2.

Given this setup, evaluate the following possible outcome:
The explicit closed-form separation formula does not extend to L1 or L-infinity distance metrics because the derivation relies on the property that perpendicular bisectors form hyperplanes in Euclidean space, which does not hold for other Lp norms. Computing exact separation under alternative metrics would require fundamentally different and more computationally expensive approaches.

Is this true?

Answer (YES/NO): NO